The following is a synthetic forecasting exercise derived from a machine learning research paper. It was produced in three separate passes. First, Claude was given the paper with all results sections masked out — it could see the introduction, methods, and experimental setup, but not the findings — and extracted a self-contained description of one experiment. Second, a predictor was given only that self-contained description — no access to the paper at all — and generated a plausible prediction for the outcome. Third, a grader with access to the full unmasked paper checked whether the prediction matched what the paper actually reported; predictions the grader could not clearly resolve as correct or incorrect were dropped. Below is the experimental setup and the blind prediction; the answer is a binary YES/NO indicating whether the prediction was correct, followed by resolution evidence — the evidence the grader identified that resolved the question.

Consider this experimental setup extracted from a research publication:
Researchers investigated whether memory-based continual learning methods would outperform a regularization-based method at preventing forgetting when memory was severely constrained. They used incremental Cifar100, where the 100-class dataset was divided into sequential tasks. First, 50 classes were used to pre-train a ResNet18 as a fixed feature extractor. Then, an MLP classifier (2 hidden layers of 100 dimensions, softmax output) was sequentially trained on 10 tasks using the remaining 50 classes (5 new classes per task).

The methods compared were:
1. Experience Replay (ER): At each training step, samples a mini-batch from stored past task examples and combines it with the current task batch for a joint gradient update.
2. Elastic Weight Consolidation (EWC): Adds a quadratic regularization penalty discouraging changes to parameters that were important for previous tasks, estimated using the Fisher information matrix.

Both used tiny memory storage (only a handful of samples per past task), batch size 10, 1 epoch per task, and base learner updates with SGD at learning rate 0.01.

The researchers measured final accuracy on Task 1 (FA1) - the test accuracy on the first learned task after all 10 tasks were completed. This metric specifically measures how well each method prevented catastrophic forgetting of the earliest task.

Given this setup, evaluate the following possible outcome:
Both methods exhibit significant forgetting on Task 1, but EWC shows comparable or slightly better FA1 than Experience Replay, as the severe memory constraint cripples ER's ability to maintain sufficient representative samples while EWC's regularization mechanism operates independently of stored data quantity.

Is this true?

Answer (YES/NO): NO